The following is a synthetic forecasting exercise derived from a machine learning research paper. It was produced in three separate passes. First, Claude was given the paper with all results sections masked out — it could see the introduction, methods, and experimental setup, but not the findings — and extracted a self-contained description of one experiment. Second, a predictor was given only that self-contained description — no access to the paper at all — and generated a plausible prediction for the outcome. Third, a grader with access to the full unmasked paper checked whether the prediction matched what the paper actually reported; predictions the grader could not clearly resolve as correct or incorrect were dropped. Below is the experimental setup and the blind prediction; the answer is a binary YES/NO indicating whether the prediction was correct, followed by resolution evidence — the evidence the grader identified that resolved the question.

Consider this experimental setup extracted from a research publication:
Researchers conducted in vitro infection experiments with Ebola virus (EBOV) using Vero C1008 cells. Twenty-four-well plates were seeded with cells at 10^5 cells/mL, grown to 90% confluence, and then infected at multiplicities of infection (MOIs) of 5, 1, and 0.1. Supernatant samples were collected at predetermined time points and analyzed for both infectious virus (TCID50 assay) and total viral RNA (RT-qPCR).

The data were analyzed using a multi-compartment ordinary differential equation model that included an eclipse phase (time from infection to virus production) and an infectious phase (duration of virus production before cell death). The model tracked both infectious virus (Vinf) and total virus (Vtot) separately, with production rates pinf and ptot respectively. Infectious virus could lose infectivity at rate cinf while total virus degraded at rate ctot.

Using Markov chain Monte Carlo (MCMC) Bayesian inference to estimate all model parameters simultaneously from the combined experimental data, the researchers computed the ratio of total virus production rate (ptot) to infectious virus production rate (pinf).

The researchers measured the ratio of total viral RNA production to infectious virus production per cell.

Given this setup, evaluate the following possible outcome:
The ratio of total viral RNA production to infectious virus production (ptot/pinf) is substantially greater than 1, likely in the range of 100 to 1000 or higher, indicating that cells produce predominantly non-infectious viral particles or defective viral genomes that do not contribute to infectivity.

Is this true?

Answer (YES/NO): YES